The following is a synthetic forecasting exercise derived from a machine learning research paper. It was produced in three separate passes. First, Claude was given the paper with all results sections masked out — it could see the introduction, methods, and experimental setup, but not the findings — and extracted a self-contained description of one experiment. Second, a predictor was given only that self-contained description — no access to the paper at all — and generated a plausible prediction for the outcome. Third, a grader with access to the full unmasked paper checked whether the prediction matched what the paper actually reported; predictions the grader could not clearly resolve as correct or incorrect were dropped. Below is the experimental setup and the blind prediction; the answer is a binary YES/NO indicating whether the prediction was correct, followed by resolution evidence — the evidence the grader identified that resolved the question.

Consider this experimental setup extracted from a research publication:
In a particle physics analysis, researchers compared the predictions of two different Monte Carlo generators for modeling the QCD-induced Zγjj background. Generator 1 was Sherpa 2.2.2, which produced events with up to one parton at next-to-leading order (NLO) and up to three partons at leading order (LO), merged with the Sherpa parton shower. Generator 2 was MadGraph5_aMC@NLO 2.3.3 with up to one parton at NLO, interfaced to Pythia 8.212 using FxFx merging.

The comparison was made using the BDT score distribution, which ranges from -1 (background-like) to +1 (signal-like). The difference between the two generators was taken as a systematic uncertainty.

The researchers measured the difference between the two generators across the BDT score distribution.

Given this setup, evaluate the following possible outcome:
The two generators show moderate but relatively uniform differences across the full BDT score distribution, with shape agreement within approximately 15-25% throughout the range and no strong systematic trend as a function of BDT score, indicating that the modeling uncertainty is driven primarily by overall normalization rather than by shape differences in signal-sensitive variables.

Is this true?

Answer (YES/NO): NO